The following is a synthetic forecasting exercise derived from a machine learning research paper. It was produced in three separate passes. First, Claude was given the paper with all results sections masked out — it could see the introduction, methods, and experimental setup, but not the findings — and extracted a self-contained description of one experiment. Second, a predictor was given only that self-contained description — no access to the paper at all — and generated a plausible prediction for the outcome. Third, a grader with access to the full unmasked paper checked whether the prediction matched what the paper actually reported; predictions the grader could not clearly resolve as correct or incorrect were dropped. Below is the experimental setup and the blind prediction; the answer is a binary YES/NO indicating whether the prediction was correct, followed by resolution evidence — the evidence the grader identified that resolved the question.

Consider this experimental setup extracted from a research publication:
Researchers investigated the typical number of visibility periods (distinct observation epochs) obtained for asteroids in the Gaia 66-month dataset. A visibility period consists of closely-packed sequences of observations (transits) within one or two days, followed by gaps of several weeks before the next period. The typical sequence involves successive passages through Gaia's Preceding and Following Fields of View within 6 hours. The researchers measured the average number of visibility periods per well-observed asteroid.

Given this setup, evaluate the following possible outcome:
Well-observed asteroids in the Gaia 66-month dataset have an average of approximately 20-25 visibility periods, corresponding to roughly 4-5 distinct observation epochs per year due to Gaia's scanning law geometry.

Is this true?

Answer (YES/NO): NO